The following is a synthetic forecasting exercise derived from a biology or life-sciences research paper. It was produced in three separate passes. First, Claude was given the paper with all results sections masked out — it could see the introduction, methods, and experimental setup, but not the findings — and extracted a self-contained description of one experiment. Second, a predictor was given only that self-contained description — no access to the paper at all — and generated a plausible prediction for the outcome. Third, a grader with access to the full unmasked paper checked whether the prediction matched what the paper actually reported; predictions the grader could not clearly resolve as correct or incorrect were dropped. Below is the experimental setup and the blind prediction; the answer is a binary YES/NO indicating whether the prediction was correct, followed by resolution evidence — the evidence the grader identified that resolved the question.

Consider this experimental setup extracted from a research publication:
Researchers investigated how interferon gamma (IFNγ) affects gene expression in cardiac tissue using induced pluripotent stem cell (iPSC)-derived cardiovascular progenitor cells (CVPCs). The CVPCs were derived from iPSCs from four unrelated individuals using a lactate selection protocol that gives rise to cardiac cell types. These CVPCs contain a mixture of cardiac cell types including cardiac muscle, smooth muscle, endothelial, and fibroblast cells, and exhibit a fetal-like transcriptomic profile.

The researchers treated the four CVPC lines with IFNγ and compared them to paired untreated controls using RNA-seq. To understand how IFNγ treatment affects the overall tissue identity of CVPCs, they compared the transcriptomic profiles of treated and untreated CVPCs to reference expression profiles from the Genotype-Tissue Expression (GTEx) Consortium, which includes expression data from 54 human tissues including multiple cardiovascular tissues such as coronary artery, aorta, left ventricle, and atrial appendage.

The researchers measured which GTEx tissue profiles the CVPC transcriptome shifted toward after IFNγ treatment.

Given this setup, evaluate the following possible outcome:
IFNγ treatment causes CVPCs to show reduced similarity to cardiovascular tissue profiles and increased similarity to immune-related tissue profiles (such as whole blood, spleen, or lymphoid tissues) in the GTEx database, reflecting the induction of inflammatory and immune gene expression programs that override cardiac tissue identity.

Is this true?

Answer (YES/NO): NO